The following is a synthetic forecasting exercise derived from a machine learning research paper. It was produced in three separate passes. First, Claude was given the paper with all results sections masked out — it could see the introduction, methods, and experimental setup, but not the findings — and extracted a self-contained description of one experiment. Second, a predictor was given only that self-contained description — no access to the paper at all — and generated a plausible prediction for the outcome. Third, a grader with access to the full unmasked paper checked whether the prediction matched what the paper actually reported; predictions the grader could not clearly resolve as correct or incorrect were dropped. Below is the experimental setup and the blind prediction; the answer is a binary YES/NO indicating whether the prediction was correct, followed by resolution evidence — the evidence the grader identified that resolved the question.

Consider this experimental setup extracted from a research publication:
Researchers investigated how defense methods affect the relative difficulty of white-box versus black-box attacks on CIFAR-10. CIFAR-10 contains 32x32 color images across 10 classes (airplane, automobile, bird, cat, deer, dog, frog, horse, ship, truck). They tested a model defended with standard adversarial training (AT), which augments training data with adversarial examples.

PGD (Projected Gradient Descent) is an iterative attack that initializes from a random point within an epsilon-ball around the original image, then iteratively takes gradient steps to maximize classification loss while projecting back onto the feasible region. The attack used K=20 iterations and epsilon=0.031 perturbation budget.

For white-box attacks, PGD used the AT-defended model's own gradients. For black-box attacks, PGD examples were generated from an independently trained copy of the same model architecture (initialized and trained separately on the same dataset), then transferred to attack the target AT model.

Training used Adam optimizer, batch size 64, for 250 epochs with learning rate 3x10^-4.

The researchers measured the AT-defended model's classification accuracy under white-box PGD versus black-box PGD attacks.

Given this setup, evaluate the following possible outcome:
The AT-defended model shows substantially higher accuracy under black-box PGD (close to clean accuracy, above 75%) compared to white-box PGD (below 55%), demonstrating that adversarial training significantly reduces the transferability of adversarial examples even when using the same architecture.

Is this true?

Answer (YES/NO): NO